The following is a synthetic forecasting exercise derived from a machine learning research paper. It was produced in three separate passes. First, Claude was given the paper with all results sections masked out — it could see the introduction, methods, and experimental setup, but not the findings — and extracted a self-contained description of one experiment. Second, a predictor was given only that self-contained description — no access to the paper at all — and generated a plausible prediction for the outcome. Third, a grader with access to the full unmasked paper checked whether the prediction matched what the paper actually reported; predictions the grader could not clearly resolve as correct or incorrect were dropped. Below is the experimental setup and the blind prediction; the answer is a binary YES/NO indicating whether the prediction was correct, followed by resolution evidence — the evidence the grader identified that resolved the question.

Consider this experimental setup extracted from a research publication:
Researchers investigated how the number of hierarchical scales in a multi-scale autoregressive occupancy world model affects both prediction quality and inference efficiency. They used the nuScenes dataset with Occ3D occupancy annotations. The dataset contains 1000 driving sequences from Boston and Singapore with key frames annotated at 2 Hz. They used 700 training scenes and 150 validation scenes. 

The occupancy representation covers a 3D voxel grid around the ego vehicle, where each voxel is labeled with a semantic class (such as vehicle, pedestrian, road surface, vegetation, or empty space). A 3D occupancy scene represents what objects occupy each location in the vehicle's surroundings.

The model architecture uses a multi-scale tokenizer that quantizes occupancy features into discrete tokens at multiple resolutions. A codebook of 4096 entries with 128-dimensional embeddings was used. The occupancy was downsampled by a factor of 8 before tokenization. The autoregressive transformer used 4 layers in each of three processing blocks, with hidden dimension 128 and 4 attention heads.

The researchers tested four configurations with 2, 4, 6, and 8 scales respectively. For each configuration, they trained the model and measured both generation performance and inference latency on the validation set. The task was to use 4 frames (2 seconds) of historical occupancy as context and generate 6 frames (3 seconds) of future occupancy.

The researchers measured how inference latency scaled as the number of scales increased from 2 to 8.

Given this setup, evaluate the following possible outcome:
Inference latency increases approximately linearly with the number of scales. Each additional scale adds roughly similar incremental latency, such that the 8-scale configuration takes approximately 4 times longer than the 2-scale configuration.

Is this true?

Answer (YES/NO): NO